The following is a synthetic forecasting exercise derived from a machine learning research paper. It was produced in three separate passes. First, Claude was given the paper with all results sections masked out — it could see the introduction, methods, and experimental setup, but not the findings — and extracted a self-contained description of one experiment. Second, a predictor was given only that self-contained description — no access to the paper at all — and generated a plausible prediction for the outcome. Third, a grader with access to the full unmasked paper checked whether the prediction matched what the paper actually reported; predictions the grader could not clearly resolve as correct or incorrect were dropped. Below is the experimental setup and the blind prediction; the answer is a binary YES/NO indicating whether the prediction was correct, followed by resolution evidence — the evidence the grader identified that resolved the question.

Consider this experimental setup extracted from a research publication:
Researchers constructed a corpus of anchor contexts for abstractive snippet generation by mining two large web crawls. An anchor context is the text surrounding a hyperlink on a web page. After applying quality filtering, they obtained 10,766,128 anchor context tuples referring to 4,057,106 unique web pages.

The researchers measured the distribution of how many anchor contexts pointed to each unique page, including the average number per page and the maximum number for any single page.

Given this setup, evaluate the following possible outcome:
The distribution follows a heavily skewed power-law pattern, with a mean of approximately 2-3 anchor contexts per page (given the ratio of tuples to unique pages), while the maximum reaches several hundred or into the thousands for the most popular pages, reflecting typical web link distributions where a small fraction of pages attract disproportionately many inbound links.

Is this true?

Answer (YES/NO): YES